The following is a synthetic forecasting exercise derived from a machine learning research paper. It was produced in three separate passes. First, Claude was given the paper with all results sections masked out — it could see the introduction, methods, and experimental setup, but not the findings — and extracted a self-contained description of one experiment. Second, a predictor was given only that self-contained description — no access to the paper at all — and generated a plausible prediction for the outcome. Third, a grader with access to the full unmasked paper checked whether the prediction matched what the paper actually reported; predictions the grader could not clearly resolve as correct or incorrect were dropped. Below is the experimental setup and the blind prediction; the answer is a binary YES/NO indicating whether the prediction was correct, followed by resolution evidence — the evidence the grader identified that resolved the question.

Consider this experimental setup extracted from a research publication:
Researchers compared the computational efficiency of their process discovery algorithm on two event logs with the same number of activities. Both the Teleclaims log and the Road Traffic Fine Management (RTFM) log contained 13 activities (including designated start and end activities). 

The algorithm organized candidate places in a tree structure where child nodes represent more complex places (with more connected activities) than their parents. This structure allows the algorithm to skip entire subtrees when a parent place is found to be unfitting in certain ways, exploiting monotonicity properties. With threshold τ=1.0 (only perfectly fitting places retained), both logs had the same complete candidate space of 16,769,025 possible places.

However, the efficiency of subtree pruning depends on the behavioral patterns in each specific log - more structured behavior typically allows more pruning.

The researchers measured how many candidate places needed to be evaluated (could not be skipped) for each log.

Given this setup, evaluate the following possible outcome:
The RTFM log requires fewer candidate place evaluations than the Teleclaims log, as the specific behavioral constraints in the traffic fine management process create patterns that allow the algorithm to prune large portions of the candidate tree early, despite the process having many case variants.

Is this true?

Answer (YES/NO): YES